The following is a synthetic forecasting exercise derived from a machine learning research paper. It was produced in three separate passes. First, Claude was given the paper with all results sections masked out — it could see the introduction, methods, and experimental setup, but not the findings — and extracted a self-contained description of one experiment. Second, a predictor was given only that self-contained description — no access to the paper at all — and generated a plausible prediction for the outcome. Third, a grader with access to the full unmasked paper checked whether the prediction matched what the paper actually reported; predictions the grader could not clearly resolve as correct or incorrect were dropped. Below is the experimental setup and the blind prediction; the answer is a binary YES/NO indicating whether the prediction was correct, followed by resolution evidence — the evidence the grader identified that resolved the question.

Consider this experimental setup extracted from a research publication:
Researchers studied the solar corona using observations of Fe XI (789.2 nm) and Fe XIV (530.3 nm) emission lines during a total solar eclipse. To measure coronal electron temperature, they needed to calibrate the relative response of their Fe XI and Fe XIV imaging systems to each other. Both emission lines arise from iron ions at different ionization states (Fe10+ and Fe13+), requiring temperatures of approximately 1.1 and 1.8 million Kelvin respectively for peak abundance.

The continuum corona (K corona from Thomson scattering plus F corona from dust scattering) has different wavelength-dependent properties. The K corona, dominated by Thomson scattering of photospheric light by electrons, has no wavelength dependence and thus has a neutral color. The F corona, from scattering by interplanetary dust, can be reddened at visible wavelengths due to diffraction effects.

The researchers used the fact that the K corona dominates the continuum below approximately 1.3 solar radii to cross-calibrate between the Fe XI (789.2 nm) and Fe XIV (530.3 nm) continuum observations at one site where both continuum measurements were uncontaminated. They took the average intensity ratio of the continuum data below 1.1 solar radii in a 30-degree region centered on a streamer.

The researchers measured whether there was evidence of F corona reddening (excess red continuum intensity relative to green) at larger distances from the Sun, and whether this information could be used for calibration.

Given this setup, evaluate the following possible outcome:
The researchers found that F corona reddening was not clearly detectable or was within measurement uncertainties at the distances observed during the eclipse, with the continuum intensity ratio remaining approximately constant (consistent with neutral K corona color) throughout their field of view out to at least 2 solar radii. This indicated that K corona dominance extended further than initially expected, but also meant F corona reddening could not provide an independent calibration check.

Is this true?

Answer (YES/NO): NO